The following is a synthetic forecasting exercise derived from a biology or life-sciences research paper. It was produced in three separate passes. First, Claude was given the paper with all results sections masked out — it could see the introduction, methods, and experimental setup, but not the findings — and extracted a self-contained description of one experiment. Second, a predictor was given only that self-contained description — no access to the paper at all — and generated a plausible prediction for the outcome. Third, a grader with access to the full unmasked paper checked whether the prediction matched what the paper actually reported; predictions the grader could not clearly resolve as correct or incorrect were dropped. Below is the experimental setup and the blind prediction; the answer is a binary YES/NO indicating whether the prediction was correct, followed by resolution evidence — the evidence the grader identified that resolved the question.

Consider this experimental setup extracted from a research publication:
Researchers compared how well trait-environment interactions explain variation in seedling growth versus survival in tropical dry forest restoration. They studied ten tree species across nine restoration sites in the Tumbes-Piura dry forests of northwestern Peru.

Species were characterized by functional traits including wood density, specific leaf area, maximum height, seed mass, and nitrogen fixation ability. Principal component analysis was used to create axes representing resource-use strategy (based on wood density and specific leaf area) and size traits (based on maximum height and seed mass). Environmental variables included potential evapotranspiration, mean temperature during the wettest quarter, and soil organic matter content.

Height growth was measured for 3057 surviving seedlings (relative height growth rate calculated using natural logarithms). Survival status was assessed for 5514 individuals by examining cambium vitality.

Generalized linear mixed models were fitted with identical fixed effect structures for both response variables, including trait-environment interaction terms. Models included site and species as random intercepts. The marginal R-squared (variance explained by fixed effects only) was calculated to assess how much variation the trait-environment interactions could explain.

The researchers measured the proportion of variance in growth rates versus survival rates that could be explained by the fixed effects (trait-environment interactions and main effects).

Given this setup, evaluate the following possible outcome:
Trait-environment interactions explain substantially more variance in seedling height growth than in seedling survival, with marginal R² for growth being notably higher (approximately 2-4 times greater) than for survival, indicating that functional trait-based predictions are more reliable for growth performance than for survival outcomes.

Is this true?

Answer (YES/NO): NO